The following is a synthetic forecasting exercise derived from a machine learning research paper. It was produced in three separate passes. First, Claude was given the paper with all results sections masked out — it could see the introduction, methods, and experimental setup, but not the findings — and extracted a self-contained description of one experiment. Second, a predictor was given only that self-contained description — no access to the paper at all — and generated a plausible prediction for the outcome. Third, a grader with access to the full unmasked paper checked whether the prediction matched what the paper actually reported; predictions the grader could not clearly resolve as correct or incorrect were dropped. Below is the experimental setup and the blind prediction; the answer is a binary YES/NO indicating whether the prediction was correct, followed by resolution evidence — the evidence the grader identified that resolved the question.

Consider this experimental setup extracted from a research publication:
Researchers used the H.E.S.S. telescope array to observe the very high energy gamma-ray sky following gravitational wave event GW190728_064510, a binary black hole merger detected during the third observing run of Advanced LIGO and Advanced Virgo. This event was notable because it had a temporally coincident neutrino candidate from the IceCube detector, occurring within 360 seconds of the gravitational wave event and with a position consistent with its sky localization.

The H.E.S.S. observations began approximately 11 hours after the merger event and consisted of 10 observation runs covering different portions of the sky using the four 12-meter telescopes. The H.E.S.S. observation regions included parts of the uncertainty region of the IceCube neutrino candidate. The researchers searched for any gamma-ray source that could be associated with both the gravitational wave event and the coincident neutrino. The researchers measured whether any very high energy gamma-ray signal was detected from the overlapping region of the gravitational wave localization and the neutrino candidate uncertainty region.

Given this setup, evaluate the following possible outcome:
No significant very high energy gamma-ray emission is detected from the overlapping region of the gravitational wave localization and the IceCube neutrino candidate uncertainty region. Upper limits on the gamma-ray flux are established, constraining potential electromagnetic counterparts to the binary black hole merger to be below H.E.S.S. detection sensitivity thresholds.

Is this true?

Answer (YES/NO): YES